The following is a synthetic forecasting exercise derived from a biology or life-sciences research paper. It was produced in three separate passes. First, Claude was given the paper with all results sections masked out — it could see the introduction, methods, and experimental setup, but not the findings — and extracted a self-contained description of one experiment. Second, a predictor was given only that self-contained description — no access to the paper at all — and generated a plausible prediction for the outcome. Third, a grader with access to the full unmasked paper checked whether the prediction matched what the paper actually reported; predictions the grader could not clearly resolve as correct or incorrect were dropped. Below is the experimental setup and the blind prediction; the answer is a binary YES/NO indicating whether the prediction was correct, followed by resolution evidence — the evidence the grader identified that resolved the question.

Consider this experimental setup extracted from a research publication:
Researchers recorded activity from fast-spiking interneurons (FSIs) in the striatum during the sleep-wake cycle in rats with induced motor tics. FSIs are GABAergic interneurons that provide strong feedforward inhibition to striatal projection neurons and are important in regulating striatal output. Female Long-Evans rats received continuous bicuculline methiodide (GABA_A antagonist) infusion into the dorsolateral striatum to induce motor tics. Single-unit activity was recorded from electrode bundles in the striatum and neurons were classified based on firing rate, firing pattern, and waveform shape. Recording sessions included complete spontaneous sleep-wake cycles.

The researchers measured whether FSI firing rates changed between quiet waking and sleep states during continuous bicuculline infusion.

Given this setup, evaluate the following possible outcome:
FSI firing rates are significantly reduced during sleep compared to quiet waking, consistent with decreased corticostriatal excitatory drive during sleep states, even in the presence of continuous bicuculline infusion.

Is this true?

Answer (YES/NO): YES